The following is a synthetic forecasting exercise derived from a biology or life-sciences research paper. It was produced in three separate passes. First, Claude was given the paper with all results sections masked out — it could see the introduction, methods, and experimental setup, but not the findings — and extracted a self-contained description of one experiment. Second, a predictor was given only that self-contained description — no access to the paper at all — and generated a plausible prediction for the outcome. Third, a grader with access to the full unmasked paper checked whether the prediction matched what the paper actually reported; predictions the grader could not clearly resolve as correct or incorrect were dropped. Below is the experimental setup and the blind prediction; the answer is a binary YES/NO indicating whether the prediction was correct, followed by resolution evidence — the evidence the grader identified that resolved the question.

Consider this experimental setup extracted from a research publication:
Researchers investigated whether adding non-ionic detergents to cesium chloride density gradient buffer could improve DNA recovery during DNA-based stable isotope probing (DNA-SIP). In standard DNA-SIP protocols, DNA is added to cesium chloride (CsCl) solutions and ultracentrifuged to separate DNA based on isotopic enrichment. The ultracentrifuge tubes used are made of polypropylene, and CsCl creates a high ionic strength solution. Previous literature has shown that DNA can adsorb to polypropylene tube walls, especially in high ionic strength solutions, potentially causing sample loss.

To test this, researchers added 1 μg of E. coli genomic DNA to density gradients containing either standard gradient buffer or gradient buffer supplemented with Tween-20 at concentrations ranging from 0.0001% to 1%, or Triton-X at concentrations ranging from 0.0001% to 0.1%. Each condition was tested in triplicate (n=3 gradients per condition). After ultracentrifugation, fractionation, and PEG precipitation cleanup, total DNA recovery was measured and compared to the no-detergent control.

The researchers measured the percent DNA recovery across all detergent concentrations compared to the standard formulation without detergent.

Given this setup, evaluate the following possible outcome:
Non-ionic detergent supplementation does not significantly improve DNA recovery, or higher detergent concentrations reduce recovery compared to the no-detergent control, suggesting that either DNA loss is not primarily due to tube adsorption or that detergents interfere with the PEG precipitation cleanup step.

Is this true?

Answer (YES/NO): NO